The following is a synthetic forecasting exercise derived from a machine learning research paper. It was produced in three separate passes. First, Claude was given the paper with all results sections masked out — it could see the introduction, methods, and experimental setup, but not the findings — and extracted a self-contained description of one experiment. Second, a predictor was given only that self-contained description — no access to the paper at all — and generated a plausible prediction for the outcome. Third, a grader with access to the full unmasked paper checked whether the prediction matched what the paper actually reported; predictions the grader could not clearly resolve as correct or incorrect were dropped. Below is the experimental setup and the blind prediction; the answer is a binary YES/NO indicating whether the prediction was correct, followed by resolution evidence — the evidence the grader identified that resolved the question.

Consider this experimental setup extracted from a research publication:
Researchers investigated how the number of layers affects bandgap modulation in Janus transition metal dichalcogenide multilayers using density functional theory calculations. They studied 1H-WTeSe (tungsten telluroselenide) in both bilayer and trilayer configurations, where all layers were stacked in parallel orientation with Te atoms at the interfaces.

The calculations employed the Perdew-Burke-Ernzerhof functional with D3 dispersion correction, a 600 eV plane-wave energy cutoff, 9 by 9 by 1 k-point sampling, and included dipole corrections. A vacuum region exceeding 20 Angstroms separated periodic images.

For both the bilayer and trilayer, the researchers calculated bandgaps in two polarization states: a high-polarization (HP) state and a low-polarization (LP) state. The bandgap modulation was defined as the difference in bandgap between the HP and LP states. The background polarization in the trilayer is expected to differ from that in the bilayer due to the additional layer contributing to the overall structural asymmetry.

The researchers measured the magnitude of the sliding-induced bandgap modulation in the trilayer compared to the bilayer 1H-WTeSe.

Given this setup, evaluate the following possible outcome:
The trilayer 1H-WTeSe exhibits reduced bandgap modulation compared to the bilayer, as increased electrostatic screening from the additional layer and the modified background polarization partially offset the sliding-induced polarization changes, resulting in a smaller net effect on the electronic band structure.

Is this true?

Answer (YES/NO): NO